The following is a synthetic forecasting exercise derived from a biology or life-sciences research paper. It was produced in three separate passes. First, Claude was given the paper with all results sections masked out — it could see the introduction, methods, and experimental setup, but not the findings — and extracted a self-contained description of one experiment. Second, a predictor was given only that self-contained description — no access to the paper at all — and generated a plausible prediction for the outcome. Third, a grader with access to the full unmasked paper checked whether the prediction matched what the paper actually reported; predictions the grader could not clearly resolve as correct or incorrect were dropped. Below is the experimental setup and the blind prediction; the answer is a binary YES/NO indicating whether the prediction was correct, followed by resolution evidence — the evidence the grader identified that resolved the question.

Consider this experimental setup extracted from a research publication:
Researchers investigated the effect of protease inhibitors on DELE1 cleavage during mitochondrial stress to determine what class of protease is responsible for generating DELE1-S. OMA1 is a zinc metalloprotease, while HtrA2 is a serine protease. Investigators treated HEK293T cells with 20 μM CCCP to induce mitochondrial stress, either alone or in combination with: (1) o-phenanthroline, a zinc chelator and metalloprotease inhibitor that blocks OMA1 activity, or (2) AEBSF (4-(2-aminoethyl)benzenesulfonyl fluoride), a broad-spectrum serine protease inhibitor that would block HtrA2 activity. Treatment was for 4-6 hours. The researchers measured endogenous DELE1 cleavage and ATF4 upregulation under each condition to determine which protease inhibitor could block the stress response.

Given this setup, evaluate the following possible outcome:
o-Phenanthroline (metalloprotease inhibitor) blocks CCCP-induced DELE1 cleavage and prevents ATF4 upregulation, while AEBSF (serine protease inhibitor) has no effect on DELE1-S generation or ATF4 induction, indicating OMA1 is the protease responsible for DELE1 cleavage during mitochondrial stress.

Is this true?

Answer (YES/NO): NO